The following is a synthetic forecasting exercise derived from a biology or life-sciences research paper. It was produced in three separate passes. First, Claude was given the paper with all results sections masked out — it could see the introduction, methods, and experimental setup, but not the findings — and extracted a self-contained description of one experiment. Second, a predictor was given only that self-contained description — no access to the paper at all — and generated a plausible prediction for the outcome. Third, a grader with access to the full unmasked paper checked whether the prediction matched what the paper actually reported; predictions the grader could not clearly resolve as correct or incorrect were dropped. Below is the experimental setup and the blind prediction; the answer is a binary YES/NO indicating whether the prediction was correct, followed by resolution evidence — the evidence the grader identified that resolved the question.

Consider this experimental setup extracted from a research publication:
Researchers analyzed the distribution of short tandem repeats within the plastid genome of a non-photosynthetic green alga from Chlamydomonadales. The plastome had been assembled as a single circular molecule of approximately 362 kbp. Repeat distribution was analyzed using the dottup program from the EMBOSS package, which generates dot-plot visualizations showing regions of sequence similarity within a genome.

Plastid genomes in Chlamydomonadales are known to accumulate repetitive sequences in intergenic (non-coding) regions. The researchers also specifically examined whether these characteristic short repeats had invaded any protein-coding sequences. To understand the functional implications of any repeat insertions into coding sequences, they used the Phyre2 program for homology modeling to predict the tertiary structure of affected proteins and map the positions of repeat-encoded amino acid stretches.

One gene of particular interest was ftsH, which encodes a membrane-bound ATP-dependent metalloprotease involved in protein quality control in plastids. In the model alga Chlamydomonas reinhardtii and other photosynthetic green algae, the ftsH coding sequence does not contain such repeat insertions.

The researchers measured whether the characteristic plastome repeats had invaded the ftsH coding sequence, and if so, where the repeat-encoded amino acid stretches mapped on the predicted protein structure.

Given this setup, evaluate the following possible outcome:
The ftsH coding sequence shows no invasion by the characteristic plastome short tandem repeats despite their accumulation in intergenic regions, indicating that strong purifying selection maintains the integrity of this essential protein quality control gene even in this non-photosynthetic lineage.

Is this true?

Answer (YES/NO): NO